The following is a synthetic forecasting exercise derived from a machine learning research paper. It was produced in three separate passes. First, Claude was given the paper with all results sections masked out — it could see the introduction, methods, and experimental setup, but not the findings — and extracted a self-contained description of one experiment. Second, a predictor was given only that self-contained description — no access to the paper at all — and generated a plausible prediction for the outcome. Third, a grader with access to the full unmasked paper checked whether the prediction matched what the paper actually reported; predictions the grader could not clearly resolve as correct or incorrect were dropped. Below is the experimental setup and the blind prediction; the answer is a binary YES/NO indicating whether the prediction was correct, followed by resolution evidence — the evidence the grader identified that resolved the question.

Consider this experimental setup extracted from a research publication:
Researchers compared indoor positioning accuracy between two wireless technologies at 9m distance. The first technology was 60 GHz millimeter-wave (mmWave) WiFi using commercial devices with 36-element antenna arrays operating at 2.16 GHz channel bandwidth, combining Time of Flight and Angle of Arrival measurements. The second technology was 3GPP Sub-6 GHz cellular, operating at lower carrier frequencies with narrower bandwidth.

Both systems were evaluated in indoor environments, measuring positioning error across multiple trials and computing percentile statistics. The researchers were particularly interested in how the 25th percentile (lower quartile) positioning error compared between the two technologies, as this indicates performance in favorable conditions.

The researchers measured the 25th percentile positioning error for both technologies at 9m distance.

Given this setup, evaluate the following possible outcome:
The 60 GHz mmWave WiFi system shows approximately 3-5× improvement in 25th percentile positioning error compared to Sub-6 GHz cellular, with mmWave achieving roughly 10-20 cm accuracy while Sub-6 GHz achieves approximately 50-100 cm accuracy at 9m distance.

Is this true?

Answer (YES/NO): NO